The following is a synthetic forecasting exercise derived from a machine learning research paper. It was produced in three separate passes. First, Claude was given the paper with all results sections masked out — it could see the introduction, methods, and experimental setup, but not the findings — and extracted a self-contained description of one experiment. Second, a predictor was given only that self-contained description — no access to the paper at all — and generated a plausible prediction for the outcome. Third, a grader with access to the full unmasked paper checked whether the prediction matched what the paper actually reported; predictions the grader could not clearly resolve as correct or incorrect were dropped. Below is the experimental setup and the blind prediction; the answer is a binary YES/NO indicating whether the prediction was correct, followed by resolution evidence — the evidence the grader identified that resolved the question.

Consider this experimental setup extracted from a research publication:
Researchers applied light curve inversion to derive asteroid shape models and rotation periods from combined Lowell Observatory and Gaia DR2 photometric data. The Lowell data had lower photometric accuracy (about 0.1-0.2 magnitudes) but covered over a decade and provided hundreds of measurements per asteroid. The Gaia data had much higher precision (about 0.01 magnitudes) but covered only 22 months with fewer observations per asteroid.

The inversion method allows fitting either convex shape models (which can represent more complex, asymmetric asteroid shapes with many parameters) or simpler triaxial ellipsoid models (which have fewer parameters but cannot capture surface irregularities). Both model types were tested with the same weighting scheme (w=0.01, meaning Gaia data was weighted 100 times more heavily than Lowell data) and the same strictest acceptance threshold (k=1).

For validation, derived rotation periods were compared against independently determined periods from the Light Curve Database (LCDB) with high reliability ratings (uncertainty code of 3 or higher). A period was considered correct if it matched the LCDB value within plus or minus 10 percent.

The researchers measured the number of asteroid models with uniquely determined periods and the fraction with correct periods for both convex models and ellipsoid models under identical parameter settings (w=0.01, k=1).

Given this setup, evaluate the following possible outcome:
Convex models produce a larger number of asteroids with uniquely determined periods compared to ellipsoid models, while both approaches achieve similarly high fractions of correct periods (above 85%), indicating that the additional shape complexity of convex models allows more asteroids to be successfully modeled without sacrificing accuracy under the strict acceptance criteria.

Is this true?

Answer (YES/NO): NO